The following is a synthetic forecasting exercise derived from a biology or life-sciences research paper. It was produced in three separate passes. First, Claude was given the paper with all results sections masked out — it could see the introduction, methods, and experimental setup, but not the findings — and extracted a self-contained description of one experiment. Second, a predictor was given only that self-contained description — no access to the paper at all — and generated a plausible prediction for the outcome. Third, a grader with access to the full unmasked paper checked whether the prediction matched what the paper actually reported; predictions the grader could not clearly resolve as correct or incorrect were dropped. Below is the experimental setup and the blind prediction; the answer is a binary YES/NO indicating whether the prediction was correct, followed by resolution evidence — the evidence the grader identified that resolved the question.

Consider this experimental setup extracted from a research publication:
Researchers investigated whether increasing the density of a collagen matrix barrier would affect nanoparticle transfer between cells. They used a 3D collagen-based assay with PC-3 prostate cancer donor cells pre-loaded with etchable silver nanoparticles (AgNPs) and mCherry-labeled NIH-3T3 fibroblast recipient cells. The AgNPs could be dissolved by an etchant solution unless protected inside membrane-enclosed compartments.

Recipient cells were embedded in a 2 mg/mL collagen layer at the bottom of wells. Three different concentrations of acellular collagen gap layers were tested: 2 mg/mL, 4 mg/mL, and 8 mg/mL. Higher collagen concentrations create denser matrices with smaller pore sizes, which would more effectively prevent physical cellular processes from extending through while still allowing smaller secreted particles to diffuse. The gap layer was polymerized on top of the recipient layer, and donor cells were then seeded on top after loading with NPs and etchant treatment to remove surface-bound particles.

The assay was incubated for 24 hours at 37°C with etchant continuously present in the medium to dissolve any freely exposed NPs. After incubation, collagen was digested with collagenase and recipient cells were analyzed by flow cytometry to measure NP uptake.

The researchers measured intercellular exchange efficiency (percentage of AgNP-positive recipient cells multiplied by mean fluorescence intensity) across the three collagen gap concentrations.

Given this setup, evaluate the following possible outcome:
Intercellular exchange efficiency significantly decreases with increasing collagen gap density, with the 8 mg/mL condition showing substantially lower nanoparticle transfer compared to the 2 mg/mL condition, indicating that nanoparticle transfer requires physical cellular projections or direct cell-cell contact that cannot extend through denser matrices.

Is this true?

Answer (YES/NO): NO